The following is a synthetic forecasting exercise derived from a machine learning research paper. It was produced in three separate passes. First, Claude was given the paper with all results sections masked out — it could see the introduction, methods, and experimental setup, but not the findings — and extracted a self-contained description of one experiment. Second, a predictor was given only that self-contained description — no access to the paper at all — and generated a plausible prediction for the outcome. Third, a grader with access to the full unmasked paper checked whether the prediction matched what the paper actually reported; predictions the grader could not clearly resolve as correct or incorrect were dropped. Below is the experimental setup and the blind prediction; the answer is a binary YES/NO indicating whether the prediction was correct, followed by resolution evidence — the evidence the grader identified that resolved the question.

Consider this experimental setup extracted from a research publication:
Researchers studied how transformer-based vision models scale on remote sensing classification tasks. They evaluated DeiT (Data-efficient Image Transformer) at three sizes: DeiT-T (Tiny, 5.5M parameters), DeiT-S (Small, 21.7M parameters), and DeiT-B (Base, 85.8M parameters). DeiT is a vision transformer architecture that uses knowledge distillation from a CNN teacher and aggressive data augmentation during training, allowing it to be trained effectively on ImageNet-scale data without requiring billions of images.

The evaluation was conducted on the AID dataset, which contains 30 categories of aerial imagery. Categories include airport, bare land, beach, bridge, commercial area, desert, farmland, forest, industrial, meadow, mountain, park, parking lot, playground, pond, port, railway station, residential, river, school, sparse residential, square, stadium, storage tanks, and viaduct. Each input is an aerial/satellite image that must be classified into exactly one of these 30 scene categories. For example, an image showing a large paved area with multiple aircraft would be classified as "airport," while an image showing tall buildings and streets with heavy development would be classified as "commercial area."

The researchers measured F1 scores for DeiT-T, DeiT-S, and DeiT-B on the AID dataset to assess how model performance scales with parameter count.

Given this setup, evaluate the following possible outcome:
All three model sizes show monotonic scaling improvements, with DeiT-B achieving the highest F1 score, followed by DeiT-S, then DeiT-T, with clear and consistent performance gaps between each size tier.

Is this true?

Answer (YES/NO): YES